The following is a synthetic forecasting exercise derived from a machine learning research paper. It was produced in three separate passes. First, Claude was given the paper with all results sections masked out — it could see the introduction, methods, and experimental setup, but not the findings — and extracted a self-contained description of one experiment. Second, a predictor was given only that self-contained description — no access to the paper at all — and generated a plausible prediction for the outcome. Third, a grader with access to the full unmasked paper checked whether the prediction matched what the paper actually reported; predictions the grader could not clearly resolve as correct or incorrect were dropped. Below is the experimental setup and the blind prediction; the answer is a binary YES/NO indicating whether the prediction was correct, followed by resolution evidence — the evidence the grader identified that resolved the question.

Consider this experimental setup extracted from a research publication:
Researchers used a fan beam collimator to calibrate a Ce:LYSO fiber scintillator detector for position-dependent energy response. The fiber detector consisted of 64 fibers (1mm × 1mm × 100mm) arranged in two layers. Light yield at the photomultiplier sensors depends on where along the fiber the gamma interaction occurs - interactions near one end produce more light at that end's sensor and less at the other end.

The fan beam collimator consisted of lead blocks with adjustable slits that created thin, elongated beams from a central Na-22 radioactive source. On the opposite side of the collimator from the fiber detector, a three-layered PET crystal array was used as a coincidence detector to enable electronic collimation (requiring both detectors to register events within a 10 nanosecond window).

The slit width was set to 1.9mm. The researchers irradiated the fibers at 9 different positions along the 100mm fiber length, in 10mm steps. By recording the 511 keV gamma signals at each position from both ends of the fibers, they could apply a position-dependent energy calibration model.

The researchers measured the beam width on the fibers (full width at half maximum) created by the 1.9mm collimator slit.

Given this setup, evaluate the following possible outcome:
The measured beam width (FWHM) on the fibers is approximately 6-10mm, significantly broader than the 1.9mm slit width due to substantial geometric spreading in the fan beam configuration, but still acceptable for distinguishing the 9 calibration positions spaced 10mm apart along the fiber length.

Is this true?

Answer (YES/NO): NO